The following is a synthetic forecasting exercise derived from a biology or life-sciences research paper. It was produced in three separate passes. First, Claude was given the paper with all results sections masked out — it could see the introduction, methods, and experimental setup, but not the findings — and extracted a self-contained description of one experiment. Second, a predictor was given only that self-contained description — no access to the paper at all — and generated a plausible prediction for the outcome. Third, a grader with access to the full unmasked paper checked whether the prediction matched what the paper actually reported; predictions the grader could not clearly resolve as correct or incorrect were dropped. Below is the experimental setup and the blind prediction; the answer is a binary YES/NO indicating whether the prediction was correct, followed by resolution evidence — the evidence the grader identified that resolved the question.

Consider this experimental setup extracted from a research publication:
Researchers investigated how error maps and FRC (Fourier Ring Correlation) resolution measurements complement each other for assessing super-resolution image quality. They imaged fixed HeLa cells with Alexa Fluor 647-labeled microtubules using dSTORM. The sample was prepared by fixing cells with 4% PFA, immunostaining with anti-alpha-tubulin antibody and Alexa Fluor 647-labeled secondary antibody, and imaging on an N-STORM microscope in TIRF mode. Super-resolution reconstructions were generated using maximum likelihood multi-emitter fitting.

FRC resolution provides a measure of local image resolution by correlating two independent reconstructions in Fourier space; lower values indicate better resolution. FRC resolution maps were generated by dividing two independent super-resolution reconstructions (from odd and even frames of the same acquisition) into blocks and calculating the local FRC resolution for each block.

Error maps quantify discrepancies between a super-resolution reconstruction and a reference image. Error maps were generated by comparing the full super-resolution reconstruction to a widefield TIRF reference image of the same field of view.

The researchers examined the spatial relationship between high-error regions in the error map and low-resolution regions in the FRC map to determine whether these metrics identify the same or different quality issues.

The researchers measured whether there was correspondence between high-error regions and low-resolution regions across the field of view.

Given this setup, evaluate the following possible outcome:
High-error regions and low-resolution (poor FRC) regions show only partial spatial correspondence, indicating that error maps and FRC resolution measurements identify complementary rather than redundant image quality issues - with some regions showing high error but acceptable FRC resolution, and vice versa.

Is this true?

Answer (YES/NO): YES